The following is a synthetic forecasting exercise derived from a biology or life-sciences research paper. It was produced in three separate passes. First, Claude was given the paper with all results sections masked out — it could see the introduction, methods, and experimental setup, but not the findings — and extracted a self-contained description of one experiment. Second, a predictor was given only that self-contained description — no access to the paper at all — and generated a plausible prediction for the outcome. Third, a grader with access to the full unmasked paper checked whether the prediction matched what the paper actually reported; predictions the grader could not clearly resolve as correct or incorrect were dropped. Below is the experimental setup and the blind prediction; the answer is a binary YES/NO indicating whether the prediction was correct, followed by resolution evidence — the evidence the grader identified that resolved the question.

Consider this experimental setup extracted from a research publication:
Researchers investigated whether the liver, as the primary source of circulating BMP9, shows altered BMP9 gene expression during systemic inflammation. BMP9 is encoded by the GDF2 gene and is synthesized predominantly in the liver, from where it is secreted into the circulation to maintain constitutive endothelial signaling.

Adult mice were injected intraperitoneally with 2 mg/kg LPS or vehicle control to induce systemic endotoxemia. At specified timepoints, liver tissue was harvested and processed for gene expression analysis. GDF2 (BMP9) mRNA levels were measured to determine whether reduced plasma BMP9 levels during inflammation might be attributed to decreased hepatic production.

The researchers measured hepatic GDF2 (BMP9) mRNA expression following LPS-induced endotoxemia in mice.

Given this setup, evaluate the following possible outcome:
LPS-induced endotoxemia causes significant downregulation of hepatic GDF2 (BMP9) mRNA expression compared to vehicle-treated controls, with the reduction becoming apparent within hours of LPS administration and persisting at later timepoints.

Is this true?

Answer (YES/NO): NO